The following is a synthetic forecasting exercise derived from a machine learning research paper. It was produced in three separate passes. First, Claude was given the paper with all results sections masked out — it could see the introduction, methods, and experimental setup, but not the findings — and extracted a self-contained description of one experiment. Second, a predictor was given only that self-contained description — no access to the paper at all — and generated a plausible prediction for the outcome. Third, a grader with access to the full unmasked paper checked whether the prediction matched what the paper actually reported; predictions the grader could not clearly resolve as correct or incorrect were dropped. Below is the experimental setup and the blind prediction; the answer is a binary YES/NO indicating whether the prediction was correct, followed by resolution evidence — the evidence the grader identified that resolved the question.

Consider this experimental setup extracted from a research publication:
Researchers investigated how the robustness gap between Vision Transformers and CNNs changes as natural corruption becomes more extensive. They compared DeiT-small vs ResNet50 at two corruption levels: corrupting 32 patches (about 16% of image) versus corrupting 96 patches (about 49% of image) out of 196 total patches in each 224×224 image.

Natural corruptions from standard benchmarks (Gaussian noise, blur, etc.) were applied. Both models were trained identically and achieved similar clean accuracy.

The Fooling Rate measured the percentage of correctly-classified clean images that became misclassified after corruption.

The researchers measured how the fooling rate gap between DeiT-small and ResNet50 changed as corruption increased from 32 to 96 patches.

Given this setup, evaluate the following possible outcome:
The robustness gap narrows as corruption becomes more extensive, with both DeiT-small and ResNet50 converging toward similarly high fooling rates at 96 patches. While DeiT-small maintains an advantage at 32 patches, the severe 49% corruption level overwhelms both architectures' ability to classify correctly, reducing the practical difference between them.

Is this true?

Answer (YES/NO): NO